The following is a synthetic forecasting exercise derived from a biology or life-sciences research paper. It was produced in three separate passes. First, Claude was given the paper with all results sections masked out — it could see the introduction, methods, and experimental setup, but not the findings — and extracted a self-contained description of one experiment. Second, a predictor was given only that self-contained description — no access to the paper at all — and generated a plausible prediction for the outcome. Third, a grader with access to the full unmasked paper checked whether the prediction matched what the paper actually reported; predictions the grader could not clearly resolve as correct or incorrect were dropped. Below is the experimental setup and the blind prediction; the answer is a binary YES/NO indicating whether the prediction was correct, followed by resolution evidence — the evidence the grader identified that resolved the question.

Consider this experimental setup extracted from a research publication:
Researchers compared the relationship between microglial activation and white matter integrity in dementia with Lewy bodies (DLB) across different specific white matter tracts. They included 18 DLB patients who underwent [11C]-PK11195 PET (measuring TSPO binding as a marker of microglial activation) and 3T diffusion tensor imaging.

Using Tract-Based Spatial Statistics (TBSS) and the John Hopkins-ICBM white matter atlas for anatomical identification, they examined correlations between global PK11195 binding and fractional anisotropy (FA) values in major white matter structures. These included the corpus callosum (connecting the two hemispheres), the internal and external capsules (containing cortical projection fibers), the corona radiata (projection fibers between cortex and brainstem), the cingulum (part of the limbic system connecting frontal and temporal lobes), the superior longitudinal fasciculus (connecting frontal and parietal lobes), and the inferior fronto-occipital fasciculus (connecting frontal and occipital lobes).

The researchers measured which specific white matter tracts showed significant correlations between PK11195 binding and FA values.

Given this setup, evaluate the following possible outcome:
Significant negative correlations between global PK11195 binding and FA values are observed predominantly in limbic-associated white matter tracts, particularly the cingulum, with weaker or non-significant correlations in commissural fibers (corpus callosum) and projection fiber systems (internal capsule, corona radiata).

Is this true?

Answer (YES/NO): NO